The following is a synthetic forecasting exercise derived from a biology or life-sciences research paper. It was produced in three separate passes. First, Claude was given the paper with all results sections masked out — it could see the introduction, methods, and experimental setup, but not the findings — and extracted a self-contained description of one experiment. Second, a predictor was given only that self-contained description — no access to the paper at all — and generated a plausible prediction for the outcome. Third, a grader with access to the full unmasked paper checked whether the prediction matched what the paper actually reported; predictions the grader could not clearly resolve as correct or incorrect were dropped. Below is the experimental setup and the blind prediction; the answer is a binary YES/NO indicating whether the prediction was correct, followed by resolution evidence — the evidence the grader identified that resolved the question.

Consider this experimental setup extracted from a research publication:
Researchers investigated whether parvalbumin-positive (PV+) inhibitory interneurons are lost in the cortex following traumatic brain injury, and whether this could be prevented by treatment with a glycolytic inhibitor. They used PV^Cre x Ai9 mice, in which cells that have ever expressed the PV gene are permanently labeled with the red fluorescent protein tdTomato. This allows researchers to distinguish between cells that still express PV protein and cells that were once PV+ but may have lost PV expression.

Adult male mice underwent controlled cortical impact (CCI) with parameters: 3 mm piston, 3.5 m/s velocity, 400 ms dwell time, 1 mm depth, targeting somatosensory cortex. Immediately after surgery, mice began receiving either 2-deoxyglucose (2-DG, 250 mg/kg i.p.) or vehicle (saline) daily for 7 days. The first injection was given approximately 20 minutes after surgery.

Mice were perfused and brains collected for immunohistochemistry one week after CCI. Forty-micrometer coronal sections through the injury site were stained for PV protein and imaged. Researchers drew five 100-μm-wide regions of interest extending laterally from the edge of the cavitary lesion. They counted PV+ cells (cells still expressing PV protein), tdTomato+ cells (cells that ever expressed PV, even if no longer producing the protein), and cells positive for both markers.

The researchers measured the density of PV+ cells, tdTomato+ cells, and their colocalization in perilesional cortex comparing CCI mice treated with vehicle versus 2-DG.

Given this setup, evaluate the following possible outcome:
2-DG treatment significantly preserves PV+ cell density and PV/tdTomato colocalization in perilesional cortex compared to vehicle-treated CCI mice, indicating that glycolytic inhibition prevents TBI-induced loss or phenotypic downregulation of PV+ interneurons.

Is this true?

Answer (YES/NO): YES